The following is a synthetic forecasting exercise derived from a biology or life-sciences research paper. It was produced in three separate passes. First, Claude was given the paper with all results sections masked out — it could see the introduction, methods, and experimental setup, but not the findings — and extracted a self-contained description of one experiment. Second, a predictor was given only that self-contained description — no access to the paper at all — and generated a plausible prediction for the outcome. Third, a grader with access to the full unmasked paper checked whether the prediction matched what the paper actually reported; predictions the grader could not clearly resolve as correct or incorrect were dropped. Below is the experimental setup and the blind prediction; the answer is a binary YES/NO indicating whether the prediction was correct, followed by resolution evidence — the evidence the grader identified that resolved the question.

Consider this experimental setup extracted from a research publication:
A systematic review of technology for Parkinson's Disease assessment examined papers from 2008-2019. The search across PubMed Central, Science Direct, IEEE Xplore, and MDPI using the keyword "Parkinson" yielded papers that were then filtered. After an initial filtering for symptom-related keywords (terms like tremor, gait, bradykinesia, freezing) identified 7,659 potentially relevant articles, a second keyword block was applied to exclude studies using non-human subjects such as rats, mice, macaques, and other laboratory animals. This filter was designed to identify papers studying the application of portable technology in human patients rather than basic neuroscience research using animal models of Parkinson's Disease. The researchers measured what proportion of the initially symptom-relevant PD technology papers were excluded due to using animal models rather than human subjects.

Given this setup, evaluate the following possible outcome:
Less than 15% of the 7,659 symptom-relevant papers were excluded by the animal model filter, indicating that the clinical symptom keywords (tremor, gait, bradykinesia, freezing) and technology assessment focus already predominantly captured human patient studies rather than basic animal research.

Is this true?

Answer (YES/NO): NO